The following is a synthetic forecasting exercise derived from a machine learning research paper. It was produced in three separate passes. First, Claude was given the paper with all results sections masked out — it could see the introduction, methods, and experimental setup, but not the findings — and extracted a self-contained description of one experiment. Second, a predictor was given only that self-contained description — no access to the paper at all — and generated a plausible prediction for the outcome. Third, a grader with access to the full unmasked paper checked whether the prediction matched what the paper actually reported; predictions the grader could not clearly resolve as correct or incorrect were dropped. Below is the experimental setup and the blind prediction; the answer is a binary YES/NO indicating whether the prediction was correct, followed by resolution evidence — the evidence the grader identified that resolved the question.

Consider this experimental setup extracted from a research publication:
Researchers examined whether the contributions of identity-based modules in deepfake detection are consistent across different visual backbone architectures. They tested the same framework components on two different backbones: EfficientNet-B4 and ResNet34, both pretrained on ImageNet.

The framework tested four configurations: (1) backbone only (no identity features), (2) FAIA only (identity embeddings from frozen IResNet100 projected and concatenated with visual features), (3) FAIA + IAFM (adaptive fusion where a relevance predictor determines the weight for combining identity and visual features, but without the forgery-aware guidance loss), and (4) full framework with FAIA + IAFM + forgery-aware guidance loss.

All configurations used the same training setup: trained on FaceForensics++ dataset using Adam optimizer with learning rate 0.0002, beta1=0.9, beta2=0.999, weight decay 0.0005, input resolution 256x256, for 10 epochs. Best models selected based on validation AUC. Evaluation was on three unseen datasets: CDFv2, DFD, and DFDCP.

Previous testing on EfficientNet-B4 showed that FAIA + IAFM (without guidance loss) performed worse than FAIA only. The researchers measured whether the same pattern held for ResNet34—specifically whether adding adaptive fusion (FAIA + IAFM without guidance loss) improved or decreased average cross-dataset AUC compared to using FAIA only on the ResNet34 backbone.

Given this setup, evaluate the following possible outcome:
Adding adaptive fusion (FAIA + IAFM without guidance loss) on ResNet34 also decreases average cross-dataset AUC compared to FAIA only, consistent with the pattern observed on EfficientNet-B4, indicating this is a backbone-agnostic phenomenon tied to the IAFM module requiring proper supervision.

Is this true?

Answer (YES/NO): NO